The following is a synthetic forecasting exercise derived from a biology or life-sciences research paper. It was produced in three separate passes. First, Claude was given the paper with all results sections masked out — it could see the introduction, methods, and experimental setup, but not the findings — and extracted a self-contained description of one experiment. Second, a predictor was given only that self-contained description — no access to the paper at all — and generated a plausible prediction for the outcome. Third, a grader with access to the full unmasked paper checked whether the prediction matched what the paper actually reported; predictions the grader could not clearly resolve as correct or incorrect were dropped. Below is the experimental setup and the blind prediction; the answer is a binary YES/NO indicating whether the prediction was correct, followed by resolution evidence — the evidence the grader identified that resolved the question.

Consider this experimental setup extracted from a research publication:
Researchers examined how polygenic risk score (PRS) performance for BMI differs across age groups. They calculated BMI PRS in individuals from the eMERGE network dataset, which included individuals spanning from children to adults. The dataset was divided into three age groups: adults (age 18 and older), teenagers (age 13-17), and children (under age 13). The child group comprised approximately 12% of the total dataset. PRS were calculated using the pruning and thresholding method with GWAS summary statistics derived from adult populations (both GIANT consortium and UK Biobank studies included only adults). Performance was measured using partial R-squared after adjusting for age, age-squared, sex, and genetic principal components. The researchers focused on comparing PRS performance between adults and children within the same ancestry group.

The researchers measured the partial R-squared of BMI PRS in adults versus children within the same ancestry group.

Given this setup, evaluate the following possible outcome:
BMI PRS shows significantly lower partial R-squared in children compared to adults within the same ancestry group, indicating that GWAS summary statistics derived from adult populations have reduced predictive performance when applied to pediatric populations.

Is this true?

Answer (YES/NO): YES